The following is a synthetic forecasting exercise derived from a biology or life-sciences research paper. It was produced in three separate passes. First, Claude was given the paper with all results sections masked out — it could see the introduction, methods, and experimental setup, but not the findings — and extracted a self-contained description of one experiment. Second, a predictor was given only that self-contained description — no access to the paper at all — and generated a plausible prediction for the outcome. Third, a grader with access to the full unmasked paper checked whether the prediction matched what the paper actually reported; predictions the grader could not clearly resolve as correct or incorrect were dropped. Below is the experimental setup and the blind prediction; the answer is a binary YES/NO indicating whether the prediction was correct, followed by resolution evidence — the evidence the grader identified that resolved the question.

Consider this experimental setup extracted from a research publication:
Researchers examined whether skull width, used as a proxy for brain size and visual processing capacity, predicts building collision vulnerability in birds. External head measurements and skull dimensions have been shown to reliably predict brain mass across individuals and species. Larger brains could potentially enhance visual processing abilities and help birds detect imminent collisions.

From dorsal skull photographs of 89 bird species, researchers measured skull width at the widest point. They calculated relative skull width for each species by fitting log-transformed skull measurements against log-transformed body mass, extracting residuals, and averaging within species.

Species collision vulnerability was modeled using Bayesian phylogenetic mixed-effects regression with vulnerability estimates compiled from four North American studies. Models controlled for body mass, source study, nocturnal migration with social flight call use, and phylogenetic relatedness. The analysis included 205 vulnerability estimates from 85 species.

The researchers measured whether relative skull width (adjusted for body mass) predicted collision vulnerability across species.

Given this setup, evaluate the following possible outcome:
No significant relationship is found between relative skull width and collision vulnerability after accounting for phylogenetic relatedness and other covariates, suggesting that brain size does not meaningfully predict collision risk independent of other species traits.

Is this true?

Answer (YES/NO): YES